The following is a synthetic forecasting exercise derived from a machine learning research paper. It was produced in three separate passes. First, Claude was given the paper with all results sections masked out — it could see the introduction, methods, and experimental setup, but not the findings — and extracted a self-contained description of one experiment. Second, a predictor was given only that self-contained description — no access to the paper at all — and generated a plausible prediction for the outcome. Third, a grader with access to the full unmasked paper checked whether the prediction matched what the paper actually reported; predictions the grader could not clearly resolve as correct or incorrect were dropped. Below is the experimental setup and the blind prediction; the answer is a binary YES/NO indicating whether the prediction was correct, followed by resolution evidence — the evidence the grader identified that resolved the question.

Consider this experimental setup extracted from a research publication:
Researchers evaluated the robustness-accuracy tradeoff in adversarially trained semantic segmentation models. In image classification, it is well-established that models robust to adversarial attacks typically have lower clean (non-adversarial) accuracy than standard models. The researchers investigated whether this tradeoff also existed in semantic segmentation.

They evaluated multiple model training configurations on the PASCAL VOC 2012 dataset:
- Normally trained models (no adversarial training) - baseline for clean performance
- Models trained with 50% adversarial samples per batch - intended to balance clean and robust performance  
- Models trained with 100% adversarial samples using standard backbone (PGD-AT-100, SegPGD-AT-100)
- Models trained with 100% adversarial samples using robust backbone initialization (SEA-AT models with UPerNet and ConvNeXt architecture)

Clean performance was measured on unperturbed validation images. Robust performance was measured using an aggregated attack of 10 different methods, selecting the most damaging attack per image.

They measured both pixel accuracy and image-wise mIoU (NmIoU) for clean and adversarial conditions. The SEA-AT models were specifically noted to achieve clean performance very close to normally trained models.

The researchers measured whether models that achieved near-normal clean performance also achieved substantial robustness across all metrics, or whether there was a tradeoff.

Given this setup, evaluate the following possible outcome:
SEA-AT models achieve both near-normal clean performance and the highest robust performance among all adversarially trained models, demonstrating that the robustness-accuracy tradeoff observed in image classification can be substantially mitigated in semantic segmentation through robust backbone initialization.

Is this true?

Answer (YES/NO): NO